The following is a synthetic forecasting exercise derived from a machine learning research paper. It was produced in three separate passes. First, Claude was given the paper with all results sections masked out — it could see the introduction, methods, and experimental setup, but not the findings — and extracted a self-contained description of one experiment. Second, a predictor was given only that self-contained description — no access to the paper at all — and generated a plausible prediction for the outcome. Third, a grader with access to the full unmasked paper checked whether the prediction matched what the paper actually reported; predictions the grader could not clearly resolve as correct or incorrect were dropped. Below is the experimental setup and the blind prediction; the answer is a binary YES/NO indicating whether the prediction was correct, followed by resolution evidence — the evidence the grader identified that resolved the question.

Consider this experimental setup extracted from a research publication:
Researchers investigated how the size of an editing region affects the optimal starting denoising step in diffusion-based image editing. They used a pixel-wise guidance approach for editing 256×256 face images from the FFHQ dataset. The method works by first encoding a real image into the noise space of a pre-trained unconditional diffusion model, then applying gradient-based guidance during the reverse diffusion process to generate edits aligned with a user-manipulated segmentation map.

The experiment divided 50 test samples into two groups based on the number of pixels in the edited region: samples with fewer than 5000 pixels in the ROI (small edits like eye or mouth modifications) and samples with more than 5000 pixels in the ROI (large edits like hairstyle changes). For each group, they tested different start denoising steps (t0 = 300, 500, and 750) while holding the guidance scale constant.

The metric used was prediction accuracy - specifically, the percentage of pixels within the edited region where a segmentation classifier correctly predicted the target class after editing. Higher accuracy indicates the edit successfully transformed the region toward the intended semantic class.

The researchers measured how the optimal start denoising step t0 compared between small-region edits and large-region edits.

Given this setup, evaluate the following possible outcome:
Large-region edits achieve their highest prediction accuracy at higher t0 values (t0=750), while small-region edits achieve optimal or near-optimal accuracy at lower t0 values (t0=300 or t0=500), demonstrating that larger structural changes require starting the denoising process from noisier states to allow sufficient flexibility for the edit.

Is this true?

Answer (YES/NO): YES